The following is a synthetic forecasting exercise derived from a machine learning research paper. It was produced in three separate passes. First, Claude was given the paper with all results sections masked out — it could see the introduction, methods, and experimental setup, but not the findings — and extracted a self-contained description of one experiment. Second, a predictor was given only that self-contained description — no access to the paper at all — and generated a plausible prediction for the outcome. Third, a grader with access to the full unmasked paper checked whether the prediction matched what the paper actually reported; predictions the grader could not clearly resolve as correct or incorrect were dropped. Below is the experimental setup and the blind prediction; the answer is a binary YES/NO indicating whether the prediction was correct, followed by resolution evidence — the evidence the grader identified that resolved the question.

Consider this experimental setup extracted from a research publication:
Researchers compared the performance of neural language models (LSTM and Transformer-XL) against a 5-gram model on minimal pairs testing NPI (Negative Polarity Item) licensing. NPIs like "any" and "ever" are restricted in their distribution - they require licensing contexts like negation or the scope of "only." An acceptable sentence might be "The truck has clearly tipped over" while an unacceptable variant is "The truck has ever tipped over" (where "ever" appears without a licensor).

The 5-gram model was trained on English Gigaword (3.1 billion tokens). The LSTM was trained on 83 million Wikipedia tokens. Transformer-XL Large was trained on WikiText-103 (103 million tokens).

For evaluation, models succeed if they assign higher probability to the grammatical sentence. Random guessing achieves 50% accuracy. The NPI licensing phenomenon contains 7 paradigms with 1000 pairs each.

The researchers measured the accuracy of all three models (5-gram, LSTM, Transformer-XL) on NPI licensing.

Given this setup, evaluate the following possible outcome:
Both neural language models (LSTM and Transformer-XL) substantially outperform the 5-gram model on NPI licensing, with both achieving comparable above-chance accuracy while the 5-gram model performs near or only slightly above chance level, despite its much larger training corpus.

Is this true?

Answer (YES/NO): NO